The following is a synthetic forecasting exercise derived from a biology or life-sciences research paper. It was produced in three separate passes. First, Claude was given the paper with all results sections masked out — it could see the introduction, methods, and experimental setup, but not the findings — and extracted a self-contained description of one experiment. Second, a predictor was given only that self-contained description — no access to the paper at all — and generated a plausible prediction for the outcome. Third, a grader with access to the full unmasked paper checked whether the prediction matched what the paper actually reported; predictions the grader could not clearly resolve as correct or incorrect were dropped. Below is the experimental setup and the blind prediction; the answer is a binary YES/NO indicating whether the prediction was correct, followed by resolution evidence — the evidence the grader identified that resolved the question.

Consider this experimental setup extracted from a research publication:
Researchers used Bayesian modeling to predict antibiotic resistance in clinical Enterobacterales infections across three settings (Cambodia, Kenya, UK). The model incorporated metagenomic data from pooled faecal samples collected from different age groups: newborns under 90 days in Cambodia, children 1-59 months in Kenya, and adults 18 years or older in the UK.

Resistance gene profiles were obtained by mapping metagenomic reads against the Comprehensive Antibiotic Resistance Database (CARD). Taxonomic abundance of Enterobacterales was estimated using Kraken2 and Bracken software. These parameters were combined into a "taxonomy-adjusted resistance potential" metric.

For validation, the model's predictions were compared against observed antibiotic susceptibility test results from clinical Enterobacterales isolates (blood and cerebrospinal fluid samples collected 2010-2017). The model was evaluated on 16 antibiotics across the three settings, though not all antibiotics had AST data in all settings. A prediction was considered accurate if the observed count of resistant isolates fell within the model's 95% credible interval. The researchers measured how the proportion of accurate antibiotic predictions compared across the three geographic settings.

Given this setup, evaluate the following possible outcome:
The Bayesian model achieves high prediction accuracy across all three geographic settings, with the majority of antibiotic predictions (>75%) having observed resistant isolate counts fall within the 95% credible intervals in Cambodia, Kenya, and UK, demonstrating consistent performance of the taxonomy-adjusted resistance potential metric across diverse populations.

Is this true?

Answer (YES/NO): NO